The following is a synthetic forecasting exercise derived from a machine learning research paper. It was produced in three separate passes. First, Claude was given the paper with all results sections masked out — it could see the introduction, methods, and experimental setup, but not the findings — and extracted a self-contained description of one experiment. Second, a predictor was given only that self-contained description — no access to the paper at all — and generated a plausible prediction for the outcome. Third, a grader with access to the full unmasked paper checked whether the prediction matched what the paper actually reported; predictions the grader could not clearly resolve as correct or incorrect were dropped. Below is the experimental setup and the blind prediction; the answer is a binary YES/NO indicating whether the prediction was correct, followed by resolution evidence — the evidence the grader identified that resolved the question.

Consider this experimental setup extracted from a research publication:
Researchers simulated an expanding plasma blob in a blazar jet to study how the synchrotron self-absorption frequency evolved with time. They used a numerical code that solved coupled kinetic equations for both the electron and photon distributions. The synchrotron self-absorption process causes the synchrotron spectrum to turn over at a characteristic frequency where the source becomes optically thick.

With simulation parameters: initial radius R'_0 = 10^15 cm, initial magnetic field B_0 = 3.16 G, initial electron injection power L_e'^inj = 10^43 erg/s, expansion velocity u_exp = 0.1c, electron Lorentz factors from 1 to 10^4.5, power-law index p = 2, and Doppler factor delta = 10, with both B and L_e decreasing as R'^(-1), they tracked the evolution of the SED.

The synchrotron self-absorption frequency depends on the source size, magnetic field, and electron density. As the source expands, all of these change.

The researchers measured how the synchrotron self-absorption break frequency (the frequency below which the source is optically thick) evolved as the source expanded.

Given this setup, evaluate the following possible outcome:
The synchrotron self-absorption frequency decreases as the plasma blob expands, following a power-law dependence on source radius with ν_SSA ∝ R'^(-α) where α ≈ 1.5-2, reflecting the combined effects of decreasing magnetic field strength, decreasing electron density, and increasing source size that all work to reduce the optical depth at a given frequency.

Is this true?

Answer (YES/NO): NO